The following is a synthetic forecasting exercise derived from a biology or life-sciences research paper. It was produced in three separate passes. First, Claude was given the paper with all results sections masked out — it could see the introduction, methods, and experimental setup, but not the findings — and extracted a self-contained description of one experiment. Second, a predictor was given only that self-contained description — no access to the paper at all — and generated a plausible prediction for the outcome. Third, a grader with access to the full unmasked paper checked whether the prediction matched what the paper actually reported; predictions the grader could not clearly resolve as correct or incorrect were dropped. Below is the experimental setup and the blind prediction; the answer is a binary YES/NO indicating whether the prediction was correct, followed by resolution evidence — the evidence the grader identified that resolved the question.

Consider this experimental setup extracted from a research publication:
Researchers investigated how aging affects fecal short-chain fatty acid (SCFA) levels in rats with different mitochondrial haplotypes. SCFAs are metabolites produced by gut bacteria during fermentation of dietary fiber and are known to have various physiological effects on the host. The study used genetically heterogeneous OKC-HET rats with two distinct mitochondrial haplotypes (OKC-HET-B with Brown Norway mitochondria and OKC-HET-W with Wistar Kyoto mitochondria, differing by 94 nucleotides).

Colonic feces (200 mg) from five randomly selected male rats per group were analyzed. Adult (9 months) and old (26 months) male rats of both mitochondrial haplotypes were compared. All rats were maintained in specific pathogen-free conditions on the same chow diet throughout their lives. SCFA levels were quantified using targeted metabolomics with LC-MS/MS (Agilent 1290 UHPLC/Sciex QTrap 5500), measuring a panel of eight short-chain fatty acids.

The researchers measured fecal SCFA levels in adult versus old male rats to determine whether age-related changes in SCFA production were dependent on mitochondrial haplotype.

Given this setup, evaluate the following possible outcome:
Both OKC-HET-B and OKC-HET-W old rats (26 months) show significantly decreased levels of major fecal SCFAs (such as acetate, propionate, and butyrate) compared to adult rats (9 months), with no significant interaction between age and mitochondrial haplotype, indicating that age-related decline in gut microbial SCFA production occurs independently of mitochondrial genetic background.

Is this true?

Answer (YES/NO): NO